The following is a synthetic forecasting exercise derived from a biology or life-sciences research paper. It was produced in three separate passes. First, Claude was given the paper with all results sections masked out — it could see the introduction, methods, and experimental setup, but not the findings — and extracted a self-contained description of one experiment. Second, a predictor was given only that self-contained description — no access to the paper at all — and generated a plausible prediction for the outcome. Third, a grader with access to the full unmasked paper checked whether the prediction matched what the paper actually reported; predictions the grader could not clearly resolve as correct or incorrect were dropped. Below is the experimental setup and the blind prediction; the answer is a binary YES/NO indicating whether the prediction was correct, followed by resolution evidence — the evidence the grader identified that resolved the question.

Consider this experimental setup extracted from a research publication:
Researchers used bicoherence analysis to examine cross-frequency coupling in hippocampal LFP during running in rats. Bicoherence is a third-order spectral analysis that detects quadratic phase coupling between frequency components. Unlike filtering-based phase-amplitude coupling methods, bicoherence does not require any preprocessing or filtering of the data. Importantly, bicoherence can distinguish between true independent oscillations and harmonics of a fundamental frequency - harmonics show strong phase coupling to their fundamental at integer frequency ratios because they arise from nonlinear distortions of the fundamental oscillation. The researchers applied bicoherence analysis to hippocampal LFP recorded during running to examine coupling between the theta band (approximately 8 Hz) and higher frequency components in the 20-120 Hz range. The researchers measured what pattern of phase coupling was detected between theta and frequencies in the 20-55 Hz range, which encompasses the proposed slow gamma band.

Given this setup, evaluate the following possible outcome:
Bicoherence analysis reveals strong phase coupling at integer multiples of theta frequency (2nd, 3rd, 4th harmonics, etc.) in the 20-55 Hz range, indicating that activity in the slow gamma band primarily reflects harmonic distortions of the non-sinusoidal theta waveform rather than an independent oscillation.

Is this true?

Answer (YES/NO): YES